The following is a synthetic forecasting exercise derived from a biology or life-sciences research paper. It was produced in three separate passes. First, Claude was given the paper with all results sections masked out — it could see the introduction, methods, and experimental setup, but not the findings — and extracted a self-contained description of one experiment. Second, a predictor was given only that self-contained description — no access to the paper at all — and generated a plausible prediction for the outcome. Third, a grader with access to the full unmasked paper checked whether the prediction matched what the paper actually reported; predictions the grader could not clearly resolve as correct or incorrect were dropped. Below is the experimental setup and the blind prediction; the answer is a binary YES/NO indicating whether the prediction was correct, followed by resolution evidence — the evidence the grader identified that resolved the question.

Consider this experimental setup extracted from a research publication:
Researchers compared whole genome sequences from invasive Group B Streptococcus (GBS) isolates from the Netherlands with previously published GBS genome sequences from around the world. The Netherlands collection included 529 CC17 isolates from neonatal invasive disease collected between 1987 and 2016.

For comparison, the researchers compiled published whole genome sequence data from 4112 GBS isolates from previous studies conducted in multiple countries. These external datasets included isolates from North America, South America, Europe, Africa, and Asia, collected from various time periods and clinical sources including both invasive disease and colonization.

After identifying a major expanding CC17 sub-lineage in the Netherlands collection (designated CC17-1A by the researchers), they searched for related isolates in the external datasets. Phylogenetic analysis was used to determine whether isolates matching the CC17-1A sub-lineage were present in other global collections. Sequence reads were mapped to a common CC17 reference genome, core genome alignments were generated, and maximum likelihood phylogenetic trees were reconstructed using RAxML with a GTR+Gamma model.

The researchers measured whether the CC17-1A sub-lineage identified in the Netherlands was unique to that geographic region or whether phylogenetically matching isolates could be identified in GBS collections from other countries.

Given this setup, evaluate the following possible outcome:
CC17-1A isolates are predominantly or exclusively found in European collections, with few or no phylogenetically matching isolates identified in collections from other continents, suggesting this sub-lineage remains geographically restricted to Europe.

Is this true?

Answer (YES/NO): NO